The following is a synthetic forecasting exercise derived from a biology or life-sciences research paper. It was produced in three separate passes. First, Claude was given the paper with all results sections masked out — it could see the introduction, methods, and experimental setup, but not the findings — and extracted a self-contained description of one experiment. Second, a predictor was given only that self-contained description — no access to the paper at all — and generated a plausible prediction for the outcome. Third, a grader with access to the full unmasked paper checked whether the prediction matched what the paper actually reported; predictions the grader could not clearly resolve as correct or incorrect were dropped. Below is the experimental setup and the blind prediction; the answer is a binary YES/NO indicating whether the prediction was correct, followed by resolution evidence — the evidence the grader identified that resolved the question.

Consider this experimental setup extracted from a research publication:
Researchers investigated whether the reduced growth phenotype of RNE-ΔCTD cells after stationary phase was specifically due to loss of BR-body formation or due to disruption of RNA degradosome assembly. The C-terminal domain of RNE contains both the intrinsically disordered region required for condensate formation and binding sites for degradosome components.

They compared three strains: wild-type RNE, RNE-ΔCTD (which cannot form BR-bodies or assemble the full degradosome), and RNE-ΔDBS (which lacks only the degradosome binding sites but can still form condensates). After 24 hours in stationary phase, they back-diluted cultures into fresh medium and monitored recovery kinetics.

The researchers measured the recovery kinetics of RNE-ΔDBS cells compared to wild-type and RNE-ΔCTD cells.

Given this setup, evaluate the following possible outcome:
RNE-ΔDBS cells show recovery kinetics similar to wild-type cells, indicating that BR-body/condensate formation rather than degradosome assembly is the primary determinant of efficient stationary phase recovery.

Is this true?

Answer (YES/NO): YES